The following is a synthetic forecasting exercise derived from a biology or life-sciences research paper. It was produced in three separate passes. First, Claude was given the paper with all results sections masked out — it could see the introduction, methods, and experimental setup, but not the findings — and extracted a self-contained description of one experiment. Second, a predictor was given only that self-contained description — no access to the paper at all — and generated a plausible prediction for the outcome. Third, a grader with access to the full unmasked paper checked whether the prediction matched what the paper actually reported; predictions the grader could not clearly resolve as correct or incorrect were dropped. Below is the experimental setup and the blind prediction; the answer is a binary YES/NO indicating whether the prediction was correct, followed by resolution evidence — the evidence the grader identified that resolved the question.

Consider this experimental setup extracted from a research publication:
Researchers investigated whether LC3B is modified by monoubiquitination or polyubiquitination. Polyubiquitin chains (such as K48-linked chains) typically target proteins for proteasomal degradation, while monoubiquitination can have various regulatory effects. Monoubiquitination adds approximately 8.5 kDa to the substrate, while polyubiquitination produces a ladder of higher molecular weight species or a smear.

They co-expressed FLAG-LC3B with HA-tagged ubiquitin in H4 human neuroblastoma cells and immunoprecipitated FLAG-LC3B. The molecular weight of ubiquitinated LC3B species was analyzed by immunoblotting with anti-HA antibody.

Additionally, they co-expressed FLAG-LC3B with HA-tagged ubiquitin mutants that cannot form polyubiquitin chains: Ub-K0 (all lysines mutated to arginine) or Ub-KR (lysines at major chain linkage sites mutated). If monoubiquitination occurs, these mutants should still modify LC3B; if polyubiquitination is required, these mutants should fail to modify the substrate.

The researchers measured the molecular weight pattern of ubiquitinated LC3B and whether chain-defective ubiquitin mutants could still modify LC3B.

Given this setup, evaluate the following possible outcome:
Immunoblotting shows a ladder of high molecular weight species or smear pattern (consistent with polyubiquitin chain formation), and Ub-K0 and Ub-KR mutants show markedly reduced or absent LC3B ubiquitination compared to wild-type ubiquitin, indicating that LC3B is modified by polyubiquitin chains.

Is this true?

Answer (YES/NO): NO